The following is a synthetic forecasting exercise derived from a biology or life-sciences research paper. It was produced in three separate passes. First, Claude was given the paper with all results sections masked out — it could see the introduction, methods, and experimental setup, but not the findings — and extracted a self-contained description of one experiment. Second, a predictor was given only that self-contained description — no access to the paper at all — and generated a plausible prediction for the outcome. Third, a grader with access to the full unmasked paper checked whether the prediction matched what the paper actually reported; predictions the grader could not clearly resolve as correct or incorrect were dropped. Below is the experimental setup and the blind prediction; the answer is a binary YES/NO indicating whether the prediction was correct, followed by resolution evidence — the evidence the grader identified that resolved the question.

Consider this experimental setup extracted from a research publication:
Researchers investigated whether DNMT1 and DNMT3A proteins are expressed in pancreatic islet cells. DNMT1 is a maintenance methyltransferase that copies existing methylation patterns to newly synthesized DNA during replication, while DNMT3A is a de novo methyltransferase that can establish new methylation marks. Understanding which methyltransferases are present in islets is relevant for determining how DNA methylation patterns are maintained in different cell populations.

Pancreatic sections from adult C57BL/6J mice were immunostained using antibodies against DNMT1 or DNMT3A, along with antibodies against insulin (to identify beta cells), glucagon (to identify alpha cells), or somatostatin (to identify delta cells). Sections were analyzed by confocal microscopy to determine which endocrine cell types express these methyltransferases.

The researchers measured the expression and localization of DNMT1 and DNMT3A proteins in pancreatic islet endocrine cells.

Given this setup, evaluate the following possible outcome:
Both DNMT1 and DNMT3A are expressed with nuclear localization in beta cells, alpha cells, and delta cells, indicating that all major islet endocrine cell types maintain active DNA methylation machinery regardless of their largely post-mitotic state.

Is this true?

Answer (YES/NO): NO